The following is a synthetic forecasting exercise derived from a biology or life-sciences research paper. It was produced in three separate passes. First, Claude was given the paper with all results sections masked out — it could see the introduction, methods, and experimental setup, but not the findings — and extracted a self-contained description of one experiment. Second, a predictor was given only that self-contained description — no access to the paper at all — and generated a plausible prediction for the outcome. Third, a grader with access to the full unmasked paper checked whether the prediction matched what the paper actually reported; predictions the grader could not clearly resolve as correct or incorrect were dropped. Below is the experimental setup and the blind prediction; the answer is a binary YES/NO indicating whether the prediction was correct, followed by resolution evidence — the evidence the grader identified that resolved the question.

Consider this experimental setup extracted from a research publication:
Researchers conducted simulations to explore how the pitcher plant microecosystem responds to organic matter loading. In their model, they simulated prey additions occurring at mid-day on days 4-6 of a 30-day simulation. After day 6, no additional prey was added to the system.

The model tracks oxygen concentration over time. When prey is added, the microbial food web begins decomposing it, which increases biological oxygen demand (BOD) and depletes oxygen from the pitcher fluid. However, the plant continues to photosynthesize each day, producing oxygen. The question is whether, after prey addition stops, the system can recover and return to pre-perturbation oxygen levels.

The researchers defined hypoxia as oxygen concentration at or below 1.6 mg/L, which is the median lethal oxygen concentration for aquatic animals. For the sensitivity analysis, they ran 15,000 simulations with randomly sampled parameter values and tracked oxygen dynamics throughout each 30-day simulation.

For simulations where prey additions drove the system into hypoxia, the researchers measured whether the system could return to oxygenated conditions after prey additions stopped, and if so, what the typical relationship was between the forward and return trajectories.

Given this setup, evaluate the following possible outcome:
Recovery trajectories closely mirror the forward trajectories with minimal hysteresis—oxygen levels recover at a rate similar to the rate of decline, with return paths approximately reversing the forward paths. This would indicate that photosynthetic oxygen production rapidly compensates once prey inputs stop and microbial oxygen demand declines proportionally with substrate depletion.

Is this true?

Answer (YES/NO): NO